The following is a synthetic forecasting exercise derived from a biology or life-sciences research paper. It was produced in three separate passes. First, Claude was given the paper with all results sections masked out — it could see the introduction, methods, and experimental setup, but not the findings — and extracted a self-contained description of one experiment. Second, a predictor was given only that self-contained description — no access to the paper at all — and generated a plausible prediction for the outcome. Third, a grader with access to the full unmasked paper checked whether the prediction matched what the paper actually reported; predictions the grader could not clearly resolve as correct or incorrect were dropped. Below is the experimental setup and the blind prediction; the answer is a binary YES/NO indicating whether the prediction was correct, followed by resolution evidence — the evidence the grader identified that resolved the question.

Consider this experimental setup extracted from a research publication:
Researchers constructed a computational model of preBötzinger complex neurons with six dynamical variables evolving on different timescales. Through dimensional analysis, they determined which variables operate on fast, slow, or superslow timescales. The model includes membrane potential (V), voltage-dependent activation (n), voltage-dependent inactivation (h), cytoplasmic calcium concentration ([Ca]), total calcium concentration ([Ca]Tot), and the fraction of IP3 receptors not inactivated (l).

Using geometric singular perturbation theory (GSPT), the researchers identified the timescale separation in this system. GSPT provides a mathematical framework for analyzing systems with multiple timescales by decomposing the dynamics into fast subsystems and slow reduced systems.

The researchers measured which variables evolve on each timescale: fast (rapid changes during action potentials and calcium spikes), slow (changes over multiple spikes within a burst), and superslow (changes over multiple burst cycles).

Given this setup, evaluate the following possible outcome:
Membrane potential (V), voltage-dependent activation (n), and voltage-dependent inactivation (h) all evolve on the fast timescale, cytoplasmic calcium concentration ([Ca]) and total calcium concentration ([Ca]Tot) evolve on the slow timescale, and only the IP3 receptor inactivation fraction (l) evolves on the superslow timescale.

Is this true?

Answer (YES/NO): NO